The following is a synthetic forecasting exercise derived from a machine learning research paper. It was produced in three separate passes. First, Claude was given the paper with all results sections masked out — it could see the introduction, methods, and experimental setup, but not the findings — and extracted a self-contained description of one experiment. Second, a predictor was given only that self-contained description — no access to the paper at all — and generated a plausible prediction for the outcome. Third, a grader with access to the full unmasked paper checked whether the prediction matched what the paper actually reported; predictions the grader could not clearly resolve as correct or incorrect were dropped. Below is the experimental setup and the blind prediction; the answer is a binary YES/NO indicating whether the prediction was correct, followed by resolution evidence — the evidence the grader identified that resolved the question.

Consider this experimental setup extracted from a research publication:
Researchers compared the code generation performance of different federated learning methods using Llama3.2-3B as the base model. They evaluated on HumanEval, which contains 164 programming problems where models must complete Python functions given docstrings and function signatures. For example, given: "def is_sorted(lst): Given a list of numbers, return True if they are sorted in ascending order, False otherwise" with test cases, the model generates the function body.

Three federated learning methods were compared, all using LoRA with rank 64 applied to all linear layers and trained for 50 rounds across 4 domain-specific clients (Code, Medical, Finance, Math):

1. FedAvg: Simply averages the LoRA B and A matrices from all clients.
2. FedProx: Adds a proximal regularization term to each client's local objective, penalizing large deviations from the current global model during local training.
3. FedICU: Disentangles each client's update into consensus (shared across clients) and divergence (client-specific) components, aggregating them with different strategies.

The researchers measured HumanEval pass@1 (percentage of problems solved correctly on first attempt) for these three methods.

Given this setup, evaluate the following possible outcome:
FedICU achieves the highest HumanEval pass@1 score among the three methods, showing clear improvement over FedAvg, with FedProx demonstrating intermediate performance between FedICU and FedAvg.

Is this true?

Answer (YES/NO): YES